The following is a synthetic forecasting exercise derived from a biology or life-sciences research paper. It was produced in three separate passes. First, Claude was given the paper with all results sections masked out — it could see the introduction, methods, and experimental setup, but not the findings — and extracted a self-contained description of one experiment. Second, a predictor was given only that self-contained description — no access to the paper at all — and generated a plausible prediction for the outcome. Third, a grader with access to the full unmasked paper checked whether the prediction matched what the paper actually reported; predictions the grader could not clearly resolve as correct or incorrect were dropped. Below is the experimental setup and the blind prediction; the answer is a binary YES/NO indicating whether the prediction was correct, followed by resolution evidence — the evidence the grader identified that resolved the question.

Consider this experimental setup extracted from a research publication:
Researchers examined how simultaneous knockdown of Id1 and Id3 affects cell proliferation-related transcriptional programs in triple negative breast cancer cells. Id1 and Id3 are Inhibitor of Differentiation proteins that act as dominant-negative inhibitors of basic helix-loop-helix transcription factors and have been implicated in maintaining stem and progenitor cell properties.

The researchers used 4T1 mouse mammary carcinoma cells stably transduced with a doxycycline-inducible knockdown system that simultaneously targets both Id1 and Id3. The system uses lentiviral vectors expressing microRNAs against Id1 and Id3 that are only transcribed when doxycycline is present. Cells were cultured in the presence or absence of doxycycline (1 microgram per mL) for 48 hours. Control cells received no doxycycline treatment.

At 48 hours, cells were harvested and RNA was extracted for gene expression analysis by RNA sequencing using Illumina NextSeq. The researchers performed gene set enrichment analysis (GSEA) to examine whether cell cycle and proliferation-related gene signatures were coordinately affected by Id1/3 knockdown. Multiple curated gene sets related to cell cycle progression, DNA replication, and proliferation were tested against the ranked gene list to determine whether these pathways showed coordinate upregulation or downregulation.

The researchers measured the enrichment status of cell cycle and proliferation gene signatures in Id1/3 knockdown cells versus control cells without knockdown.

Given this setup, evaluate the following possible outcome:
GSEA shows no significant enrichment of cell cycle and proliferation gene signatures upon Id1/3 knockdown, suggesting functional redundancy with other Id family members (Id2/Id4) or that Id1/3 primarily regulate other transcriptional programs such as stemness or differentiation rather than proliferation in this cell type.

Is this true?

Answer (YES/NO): NO